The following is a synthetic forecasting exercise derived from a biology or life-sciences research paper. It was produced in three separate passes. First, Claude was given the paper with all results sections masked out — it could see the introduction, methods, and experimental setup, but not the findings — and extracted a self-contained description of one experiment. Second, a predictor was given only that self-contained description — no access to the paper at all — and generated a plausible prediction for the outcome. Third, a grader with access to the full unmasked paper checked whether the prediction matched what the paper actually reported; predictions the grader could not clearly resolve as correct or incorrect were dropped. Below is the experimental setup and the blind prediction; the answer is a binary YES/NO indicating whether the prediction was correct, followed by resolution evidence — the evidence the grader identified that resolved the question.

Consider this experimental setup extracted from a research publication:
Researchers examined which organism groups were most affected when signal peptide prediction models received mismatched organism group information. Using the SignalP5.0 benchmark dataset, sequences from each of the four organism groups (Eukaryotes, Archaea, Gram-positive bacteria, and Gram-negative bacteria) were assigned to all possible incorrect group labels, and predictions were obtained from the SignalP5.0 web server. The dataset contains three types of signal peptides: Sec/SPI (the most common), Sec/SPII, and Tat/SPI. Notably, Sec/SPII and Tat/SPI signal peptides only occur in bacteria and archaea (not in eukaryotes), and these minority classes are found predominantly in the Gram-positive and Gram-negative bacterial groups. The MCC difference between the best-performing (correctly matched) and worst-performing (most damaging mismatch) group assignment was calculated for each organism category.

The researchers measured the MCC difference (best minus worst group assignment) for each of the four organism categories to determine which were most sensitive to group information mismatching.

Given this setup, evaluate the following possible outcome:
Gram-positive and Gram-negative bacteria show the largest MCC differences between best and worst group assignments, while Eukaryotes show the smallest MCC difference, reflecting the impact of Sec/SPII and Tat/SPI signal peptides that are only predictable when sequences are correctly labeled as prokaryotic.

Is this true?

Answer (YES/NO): YES